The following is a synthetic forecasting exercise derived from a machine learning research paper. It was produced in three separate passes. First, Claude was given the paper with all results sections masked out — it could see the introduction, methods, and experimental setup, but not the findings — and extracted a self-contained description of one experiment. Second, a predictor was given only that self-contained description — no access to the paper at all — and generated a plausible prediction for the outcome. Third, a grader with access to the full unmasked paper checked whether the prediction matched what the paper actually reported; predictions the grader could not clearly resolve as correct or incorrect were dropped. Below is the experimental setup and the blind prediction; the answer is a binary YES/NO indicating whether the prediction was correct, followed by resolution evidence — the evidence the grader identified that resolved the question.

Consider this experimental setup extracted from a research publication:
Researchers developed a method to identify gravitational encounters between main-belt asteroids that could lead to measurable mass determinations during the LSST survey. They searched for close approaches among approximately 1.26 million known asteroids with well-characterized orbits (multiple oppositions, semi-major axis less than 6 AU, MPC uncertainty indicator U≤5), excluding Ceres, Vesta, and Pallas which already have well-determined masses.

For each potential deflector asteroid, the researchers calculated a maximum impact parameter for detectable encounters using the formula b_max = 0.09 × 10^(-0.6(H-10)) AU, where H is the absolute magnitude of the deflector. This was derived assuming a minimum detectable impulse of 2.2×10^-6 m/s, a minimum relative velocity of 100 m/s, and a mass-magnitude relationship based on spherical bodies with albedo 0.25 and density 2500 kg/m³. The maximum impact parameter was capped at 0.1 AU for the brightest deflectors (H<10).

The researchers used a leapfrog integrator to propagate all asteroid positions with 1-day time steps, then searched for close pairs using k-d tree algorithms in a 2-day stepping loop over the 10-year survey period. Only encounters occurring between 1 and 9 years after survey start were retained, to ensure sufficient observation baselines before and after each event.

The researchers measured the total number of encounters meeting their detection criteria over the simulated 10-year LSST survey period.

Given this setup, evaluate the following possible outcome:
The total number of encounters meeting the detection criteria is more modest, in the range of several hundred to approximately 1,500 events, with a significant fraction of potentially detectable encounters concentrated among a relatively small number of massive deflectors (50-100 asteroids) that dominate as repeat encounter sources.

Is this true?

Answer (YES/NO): NO